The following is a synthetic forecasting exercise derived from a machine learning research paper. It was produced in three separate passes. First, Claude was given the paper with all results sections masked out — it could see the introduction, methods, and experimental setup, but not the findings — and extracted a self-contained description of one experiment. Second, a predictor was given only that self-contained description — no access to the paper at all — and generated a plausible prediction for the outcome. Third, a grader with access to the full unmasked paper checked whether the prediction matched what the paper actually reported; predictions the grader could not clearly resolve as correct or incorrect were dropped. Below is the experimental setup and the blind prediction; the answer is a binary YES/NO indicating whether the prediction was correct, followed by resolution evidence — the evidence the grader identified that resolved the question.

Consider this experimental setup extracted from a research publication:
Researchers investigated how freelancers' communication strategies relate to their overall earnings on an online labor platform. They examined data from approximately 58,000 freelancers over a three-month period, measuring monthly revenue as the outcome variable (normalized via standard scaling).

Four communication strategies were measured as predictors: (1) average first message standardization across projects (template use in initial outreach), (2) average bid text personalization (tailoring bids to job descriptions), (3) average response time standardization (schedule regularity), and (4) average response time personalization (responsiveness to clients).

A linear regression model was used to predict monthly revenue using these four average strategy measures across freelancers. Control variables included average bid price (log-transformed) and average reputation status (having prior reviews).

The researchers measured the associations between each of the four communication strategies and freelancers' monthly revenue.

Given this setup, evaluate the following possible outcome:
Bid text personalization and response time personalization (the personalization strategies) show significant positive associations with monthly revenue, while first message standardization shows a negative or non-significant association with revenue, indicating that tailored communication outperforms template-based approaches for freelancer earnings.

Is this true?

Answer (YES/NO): NO